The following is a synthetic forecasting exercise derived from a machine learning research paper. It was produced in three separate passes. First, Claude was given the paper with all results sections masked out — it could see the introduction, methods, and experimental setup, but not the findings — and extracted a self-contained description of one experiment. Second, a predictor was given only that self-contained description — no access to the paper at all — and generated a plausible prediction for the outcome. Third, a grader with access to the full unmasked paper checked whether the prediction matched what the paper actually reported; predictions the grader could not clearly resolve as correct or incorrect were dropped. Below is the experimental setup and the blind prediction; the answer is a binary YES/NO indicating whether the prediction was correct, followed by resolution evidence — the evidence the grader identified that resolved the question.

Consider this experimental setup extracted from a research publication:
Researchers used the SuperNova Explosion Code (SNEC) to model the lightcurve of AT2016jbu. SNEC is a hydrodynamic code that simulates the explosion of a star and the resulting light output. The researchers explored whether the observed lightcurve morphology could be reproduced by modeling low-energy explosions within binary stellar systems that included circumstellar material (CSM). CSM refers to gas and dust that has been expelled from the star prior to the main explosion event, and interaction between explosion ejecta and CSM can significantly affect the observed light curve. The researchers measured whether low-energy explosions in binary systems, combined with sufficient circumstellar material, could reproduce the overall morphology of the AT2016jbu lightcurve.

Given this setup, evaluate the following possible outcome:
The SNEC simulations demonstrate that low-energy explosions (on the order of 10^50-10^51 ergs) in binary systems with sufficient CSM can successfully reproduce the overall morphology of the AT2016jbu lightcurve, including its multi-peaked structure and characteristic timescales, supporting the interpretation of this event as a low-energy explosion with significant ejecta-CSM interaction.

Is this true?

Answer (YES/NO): YES